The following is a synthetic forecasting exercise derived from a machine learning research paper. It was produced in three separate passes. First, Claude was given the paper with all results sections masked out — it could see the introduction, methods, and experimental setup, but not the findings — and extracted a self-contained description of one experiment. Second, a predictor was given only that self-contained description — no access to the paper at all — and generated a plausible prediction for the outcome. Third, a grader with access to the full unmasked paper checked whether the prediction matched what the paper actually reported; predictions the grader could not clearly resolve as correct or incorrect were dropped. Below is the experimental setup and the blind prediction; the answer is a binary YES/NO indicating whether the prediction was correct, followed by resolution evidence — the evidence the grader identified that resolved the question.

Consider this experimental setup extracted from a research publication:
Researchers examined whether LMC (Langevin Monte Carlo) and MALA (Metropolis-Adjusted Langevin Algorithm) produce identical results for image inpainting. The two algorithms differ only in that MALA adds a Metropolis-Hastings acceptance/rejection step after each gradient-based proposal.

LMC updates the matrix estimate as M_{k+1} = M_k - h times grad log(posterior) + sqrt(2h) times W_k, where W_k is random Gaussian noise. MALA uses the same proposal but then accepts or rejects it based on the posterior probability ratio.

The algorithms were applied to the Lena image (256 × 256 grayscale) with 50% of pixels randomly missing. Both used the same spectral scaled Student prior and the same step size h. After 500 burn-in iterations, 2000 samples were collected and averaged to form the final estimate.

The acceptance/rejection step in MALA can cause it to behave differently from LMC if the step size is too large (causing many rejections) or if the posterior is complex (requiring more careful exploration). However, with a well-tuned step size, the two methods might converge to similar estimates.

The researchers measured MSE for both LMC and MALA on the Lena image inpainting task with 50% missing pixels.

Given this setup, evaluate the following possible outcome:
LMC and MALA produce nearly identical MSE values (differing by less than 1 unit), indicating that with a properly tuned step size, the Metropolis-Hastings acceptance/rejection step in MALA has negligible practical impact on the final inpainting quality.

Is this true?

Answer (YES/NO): YES